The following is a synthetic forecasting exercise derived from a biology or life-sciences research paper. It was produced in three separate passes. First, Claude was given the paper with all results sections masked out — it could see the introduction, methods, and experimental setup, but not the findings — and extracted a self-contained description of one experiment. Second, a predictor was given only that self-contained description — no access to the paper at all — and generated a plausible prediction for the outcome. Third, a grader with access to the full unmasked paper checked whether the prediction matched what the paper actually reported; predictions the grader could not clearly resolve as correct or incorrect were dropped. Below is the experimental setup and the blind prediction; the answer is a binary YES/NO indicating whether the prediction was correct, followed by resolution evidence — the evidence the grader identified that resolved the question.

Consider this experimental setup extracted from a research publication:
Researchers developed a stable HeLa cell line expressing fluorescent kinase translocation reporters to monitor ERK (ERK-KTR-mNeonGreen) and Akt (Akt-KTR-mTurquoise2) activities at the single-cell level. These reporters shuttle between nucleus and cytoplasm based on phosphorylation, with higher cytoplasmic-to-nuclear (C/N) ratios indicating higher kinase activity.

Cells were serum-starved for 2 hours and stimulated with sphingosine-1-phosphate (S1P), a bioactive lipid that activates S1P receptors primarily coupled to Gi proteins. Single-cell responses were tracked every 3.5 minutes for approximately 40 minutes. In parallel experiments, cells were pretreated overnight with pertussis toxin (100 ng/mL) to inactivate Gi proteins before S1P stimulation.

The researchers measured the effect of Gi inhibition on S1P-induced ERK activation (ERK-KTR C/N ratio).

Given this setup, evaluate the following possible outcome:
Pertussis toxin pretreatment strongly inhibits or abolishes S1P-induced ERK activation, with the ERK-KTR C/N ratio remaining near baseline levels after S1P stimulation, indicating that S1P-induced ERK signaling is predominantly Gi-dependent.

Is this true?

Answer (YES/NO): NO